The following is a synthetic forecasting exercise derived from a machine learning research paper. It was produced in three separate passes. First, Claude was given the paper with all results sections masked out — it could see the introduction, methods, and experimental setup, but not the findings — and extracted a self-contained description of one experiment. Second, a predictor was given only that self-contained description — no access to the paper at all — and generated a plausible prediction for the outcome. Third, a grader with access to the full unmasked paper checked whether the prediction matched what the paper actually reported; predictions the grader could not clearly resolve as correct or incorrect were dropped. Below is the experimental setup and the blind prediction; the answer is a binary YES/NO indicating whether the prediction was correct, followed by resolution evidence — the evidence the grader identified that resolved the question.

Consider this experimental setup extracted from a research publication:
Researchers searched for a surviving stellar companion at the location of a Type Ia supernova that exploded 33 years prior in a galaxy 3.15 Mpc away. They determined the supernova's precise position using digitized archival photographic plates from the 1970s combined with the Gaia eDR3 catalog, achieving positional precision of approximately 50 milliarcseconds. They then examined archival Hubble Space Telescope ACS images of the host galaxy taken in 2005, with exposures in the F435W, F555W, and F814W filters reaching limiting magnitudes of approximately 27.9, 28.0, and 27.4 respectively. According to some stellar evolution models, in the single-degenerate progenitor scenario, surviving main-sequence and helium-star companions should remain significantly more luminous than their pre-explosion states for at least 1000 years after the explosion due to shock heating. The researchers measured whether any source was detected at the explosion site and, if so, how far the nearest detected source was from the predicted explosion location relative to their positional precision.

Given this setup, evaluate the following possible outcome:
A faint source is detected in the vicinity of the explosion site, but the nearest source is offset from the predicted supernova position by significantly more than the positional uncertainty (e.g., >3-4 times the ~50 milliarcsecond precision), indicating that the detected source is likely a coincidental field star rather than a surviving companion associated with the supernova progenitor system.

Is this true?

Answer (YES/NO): YES